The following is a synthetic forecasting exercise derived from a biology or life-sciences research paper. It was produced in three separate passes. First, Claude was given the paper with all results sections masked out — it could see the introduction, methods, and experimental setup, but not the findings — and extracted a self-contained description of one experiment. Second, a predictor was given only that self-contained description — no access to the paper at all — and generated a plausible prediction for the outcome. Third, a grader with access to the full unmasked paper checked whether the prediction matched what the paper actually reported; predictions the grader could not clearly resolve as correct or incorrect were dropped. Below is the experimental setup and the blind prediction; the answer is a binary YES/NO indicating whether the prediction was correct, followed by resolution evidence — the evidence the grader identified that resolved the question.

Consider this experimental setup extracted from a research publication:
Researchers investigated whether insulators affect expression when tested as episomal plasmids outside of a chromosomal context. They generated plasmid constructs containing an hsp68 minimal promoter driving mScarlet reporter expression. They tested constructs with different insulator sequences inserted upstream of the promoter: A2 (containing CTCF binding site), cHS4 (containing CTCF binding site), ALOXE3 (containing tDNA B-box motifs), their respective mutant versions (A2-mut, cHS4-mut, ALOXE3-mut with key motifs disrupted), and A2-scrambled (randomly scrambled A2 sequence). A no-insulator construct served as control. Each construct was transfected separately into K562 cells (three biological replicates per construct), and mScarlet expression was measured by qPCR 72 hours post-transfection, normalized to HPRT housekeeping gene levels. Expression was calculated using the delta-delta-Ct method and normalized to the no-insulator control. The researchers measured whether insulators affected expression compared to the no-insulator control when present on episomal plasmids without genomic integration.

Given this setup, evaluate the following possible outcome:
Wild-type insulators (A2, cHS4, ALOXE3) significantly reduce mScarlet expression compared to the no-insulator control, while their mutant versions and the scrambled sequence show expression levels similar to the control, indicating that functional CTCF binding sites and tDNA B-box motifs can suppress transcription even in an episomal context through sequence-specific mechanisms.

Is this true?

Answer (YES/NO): NO